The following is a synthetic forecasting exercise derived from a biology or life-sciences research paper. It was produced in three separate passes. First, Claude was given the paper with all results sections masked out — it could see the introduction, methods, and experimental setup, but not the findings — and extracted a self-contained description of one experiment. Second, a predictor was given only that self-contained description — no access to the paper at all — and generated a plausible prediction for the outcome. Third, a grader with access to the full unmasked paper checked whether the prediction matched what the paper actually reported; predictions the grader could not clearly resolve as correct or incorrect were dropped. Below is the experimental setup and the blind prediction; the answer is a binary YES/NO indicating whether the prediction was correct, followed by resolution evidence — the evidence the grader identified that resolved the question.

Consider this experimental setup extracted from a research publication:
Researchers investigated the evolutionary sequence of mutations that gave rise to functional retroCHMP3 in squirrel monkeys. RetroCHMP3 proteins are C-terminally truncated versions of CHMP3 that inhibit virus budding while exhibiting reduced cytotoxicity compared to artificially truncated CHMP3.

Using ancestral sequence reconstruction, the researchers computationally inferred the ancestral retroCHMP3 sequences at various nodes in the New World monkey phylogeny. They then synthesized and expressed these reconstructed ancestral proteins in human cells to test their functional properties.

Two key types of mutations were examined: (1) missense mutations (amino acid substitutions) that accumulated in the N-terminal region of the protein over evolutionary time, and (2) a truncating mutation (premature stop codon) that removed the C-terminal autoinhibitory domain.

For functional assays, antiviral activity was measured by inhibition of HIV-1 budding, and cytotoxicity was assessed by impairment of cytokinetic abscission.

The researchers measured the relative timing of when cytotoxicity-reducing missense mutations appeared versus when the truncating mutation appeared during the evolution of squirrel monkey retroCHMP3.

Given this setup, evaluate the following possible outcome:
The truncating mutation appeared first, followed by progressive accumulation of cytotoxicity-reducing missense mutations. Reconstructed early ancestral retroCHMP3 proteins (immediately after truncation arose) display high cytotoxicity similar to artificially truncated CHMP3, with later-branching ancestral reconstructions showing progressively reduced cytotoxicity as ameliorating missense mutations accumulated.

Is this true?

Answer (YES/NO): NO